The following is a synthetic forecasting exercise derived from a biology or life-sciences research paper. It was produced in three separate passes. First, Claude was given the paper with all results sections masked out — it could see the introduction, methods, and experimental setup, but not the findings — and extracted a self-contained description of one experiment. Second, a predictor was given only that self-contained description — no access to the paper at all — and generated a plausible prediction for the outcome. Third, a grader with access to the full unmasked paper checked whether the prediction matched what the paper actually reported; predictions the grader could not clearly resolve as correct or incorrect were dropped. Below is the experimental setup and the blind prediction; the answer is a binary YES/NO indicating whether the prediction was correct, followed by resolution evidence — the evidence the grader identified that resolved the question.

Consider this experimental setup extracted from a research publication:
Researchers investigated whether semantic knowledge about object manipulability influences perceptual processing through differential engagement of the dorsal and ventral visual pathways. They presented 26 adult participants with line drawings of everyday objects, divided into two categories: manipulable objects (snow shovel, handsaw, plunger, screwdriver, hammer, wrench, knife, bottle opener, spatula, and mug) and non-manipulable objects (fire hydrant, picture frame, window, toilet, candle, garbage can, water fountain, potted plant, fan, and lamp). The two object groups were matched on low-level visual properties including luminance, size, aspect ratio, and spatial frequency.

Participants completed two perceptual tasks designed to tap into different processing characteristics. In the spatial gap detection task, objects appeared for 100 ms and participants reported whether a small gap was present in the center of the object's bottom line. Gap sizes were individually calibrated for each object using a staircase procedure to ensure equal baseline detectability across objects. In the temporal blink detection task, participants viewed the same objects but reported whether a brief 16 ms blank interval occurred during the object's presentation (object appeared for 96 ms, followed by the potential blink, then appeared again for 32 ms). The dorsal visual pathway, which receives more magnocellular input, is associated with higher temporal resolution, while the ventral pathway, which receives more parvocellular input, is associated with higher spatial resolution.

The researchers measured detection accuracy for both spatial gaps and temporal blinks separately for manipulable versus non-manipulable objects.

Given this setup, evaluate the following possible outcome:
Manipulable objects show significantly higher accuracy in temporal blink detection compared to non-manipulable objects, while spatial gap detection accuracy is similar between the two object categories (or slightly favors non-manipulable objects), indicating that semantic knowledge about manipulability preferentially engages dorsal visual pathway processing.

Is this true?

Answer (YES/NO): NO